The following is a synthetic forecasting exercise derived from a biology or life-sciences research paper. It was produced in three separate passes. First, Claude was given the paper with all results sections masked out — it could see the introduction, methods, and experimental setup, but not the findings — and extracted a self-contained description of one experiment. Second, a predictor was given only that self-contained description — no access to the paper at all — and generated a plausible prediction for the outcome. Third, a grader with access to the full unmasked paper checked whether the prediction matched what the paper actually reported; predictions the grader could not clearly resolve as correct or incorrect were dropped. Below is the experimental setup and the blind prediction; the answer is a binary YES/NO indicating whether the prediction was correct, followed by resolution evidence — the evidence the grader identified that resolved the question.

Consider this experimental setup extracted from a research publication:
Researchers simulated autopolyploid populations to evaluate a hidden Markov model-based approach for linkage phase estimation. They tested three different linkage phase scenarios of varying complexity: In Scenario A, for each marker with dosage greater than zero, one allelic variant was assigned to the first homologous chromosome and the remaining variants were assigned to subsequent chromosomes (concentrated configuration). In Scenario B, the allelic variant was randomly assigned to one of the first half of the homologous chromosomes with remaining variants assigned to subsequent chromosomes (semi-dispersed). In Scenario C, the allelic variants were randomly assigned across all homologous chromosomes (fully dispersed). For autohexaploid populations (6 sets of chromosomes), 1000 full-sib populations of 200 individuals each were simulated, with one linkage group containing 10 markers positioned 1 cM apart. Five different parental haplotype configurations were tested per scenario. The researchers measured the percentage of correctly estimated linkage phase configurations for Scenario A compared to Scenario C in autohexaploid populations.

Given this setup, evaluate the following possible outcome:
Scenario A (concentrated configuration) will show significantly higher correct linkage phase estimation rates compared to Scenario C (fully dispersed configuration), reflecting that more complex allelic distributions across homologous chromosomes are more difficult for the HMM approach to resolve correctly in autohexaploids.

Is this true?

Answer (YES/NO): NO